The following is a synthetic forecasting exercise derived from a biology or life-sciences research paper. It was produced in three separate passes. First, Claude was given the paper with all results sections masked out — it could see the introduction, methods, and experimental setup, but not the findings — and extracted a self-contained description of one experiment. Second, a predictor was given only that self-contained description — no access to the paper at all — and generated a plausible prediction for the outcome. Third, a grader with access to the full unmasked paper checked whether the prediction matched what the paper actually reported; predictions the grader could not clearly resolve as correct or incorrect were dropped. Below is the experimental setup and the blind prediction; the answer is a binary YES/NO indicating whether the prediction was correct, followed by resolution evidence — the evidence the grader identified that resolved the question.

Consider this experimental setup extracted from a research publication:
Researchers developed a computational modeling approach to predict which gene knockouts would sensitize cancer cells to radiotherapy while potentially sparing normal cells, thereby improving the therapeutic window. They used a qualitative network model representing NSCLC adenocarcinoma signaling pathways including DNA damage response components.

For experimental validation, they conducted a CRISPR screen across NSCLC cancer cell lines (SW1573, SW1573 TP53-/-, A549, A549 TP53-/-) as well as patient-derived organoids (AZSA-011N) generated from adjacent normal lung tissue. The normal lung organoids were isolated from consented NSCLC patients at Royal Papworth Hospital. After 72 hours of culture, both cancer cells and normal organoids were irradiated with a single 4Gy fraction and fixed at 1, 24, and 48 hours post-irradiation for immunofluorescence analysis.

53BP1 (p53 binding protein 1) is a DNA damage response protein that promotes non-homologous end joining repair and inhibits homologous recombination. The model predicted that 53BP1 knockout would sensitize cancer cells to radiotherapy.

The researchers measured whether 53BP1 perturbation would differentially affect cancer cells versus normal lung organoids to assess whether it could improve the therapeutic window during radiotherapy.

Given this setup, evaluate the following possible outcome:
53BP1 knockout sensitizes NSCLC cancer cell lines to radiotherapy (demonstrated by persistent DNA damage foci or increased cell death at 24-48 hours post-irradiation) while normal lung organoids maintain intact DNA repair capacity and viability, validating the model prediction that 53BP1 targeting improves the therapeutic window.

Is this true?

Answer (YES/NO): YES